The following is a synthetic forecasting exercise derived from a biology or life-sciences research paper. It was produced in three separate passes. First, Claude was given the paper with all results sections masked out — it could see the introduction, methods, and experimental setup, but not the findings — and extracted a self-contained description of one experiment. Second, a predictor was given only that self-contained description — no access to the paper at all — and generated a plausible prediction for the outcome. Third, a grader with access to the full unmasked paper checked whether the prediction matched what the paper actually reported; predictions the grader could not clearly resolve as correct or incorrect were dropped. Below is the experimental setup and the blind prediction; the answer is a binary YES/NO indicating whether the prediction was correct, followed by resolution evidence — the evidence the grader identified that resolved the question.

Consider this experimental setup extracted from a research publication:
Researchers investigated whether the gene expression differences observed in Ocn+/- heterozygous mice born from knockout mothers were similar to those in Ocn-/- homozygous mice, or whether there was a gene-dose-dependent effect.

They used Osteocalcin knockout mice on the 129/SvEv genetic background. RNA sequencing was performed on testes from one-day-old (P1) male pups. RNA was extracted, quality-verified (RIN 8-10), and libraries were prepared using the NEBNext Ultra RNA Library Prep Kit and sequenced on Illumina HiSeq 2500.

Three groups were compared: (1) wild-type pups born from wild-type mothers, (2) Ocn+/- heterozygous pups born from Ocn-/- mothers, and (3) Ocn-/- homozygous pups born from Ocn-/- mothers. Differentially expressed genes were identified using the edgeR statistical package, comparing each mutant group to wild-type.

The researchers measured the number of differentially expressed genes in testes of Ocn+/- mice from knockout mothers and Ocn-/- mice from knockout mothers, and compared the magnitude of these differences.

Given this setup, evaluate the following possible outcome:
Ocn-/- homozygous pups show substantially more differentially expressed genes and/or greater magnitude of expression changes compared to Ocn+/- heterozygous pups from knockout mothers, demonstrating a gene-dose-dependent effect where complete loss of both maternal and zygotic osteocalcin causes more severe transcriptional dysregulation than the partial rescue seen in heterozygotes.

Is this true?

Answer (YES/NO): NO